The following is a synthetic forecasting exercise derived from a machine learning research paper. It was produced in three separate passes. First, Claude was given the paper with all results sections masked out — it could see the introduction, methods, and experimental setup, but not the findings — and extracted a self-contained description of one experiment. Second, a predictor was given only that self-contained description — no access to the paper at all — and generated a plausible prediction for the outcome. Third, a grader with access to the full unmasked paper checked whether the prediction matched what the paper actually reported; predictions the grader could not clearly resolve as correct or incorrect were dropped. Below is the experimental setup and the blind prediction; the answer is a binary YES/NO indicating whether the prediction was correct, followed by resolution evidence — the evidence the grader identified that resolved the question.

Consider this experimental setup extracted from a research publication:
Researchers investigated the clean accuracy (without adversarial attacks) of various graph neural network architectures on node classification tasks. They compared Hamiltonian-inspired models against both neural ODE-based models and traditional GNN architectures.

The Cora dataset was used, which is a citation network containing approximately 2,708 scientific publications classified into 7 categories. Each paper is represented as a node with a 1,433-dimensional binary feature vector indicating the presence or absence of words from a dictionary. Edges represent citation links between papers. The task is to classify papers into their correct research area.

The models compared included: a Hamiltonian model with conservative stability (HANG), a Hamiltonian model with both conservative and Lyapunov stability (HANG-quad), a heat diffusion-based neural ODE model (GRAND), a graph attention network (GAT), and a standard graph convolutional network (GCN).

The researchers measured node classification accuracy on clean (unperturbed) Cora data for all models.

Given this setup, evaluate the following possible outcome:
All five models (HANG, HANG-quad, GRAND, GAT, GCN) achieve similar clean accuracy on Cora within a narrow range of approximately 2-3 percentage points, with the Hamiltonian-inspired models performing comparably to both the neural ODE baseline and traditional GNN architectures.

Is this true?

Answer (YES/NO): NO